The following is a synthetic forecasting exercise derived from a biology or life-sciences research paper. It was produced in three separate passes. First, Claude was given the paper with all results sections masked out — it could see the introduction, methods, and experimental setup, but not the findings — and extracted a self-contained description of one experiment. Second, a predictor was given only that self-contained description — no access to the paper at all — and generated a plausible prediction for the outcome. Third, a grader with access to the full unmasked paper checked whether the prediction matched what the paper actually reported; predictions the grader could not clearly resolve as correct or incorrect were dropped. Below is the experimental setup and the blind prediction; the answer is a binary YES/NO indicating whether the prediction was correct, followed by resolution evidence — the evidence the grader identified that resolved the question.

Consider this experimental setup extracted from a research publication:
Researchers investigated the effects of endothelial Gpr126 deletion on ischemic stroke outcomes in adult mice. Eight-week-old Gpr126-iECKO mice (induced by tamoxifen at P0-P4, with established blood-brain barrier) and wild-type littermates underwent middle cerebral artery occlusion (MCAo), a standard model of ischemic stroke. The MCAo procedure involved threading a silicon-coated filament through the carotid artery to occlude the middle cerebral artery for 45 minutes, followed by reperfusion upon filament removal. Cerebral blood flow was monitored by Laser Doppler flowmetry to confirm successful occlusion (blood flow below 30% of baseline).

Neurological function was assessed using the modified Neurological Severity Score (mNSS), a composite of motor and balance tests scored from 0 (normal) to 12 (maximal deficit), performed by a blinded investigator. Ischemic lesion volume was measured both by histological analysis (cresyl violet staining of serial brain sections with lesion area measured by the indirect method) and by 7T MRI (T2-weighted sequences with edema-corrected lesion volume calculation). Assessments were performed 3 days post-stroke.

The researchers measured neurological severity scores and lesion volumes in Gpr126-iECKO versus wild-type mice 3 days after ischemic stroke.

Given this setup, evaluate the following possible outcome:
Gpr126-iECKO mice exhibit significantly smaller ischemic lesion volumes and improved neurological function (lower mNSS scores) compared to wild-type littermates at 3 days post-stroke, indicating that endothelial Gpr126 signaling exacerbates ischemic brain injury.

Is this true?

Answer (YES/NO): YES